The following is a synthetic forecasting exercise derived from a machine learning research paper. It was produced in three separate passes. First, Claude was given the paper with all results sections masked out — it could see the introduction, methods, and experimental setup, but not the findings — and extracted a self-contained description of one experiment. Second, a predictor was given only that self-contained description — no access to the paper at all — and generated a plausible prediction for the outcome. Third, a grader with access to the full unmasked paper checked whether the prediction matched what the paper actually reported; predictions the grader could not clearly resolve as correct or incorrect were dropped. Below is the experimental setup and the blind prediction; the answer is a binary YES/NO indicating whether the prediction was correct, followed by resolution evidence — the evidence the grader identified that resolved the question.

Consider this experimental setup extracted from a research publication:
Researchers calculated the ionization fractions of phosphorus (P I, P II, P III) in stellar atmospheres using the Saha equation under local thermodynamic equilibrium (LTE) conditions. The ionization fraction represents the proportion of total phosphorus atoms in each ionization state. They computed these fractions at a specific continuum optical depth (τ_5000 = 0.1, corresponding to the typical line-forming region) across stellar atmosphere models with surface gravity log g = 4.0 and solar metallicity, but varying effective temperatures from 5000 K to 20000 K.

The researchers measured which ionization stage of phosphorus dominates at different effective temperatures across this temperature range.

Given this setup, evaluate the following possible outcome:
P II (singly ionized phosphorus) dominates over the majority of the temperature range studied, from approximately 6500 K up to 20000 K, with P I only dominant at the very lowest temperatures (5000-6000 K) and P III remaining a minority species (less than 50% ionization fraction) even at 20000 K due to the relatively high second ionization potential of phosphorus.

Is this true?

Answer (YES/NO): NO